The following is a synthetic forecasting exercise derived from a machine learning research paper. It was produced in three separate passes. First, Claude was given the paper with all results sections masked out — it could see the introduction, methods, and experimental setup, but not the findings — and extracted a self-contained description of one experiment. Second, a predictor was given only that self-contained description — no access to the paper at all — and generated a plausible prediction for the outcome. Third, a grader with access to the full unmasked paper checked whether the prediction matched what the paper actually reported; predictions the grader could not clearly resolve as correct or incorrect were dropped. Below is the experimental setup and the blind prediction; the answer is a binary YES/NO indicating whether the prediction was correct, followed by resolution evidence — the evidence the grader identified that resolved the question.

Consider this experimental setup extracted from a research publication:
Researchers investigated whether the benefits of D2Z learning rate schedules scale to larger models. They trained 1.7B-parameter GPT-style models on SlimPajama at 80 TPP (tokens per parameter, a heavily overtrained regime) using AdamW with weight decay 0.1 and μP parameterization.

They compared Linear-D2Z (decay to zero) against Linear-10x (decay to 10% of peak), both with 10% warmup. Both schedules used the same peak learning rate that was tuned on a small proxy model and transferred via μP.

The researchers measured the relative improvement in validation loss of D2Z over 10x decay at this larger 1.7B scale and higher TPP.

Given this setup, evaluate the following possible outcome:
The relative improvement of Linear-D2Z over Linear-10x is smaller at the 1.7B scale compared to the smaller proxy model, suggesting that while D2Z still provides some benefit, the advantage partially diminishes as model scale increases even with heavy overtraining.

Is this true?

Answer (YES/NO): NO